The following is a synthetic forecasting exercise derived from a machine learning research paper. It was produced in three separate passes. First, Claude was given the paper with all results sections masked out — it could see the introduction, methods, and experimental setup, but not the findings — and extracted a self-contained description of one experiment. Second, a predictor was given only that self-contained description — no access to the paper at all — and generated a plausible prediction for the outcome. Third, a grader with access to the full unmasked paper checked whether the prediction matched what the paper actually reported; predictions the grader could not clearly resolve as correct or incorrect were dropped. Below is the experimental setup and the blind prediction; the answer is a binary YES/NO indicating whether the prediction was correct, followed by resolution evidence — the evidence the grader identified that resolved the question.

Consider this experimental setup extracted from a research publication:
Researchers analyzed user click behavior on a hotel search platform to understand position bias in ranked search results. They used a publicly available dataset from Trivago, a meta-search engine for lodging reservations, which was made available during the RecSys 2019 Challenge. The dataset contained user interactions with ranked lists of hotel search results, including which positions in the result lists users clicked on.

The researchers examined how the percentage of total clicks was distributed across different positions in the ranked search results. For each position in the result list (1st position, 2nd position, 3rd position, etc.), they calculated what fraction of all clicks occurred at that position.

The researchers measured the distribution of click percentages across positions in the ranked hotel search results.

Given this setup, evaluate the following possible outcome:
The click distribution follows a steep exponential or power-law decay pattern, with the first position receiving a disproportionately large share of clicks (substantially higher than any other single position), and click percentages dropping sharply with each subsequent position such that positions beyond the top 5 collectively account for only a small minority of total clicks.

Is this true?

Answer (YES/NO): NO